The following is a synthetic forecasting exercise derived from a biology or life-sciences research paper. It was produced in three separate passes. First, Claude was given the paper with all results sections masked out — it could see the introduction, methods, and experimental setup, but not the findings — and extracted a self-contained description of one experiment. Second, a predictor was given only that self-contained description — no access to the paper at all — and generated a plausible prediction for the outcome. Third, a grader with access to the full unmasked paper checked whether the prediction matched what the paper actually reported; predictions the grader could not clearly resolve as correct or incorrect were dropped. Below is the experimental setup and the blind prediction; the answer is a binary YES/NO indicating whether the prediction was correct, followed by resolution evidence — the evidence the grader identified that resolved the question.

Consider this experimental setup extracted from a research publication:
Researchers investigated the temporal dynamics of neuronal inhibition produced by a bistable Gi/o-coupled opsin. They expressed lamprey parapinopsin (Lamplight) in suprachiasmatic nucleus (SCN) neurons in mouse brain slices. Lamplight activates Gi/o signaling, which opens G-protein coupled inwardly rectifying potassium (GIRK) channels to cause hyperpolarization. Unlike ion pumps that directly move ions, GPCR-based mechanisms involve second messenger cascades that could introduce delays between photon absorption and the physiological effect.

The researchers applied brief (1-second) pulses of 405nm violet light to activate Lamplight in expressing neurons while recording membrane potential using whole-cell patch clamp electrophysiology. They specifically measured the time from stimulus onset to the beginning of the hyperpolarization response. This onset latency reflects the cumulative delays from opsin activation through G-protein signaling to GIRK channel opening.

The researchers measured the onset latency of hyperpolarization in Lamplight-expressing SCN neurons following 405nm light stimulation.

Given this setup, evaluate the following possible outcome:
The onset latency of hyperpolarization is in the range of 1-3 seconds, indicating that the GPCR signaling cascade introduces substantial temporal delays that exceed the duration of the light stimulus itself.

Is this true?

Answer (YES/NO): NO